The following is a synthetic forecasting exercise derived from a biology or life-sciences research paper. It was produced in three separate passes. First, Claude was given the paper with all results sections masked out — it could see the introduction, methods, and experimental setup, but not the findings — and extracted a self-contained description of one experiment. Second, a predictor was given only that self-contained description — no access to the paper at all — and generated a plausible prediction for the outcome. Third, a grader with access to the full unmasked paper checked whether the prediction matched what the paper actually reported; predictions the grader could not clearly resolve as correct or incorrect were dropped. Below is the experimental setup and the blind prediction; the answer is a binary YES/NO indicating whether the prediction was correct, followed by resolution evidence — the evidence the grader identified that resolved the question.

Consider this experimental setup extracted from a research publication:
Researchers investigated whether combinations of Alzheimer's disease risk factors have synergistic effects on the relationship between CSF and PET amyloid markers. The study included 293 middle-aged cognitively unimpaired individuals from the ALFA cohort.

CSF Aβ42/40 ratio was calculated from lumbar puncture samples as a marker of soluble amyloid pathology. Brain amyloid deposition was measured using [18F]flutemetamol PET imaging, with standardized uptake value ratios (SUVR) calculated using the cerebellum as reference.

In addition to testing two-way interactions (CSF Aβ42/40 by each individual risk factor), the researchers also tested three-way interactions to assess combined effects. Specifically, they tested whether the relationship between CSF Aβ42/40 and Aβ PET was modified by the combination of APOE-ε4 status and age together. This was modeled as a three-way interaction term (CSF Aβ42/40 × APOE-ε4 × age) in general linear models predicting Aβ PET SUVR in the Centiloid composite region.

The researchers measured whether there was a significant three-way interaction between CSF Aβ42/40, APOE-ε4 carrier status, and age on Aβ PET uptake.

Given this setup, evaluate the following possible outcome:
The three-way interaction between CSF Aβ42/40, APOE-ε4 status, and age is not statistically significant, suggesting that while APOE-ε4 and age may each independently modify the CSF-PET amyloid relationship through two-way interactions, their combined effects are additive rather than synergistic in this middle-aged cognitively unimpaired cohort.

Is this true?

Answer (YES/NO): NO